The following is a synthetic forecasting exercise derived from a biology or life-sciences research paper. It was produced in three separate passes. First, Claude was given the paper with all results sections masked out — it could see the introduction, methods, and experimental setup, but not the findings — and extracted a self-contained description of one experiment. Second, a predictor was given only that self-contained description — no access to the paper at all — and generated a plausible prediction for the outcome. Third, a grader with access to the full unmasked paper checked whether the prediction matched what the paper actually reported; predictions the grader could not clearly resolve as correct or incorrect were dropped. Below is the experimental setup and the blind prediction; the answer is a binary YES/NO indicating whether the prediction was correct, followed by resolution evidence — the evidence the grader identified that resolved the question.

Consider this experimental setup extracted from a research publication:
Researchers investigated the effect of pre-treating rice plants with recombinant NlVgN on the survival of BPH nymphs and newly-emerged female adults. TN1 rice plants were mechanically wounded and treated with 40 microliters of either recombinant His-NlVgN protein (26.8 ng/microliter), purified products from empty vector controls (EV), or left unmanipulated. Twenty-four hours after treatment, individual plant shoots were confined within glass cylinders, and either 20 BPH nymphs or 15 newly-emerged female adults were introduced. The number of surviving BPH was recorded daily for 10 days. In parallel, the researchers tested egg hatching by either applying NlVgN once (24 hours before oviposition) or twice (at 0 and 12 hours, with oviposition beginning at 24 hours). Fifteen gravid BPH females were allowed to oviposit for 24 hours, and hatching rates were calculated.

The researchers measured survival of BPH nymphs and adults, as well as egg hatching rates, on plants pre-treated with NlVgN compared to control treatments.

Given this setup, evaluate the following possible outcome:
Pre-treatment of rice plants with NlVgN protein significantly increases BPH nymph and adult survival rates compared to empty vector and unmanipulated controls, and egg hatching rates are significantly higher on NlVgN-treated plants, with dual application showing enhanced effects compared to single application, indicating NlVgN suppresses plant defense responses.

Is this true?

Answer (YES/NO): NO